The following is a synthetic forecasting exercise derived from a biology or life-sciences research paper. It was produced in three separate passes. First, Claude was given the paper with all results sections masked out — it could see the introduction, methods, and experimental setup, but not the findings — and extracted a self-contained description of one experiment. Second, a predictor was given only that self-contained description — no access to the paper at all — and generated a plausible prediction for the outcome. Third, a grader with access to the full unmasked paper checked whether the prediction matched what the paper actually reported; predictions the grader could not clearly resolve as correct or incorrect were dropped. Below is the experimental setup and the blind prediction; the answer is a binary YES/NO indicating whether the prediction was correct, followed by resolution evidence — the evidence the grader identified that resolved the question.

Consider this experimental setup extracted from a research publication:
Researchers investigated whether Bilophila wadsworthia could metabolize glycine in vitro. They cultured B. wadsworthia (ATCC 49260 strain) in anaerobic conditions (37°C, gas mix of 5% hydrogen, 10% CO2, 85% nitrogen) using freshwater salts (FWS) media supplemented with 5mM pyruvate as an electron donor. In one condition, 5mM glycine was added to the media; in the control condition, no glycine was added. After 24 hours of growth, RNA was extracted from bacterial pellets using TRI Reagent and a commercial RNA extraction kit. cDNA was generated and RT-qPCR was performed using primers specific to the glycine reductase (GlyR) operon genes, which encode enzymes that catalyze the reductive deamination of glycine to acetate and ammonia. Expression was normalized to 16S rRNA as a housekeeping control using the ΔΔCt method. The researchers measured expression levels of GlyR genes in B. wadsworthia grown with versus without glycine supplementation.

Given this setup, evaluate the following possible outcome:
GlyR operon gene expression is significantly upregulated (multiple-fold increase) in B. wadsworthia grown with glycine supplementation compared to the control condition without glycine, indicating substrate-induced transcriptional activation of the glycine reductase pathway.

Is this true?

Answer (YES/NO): YES